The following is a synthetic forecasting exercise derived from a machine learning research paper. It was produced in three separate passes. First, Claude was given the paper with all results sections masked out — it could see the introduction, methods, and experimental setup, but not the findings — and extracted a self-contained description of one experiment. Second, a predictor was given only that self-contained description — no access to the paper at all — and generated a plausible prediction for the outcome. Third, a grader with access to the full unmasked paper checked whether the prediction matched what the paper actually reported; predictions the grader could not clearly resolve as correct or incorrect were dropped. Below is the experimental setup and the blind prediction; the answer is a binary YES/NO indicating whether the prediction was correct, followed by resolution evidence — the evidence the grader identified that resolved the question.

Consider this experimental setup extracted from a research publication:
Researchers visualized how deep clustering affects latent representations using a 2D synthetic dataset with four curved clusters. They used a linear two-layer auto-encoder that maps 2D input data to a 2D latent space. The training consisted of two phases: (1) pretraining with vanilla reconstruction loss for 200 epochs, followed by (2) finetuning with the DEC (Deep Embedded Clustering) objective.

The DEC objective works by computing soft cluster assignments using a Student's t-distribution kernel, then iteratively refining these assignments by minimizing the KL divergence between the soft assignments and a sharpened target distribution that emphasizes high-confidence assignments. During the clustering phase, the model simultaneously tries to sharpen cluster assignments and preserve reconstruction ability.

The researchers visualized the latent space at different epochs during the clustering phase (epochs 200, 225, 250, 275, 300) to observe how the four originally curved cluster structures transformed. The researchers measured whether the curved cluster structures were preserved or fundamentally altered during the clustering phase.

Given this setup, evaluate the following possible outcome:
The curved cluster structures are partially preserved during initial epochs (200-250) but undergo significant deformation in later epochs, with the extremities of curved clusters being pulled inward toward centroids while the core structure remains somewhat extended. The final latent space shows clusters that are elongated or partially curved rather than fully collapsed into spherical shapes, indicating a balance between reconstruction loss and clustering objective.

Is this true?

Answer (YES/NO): NO